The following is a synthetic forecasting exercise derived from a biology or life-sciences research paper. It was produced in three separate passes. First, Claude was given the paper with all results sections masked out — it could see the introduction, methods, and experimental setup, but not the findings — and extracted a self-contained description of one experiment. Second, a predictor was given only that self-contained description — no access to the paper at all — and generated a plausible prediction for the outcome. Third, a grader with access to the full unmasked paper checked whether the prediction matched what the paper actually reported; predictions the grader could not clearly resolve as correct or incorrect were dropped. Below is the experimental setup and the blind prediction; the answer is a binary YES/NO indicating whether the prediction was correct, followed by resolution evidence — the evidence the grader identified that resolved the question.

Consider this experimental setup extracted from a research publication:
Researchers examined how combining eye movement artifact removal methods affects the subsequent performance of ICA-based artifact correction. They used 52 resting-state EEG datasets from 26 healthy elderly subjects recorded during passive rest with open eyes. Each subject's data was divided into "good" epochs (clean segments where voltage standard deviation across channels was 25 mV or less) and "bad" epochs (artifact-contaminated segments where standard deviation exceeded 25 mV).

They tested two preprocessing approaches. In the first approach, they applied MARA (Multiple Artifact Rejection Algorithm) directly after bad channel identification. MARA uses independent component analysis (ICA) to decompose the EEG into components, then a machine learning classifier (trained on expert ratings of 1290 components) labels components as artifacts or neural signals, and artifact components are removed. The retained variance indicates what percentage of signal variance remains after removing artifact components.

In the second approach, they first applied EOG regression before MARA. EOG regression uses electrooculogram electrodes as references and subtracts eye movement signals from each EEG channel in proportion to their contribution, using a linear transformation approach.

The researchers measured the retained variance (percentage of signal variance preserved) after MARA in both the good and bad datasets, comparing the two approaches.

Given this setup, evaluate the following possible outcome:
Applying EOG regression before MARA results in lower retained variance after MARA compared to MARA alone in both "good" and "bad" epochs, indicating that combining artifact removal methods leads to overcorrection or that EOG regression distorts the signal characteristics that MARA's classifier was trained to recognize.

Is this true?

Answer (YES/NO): NO